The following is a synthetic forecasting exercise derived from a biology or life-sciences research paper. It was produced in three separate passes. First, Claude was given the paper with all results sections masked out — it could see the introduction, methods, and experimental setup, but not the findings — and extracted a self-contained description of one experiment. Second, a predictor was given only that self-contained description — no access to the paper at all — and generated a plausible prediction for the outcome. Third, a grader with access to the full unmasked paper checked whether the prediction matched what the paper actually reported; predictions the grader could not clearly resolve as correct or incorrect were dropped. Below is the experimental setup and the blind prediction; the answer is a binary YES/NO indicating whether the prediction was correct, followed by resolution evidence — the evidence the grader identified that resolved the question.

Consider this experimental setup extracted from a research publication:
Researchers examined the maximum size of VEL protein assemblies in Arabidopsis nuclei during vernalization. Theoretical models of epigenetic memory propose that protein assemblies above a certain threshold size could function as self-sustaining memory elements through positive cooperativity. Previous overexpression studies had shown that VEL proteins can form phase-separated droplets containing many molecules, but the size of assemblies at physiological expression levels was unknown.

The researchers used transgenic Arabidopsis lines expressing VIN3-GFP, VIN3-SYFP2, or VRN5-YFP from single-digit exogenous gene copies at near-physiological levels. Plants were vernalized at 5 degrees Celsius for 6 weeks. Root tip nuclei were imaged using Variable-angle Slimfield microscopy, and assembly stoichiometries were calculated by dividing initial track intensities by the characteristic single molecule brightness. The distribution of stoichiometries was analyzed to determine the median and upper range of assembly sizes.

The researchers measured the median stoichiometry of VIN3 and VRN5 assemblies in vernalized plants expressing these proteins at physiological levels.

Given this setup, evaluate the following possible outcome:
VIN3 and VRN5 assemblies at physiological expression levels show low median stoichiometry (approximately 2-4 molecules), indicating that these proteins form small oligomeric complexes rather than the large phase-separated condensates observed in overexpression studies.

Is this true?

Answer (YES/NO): NO